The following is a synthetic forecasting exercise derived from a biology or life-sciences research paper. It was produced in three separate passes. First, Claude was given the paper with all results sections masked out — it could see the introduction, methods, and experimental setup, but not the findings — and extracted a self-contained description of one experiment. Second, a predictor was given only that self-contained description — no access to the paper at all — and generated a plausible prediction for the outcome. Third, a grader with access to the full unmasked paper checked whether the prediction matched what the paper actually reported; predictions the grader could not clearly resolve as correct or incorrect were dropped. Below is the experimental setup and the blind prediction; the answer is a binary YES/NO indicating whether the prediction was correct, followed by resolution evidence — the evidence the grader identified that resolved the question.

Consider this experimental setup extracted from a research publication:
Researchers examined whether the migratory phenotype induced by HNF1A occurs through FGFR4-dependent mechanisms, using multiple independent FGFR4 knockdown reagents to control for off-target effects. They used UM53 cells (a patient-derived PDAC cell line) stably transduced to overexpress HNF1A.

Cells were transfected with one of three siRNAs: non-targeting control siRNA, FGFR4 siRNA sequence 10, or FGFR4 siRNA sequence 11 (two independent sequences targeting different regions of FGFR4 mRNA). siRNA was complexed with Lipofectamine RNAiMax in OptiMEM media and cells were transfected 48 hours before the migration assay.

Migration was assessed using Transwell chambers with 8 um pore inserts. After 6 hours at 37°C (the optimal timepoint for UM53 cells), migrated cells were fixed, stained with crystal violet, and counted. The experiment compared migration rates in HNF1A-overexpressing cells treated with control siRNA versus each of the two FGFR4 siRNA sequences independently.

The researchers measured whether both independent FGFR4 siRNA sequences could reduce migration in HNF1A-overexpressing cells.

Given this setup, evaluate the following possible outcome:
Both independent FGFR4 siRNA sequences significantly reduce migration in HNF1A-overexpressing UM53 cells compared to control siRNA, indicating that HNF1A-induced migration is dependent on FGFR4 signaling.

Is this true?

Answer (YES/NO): YES